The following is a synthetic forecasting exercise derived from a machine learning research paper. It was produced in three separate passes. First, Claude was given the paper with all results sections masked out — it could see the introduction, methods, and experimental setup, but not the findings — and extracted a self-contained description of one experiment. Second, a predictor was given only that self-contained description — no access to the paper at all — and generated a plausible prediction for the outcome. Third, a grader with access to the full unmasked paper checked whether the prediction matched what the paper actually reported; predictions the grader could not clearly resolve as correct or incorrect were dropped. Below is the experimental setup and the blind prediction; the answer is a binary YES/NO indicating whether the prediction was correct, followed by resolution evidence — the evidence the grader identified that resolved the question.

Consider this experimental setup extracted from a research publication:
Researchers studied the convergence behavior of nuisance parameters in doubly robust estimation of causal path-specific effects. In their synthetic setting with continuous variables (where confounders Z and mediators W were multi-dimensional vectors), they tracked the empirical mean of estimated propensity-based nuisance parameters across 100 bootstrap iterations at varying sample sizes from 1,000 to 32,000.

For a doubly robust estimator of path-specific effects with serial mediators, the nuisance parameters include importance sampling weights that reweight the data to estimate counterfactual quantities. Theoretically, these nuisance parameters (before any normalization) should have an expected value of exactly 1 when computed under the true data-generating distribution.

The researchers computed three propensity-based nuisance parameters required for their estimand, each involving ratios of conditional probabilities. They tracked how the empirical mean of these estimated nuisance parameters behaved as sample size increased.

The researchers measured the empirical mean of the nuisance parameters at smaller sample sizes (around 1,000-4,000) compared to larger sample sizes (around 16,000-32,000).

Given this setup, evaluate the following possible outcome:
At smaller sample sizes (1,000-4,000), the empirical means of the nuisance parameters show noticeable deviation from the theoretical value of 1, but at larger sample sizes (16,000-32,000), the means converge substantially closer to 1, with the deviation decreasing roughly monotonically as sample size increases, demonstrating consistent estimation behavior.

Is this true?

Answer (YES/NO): YES